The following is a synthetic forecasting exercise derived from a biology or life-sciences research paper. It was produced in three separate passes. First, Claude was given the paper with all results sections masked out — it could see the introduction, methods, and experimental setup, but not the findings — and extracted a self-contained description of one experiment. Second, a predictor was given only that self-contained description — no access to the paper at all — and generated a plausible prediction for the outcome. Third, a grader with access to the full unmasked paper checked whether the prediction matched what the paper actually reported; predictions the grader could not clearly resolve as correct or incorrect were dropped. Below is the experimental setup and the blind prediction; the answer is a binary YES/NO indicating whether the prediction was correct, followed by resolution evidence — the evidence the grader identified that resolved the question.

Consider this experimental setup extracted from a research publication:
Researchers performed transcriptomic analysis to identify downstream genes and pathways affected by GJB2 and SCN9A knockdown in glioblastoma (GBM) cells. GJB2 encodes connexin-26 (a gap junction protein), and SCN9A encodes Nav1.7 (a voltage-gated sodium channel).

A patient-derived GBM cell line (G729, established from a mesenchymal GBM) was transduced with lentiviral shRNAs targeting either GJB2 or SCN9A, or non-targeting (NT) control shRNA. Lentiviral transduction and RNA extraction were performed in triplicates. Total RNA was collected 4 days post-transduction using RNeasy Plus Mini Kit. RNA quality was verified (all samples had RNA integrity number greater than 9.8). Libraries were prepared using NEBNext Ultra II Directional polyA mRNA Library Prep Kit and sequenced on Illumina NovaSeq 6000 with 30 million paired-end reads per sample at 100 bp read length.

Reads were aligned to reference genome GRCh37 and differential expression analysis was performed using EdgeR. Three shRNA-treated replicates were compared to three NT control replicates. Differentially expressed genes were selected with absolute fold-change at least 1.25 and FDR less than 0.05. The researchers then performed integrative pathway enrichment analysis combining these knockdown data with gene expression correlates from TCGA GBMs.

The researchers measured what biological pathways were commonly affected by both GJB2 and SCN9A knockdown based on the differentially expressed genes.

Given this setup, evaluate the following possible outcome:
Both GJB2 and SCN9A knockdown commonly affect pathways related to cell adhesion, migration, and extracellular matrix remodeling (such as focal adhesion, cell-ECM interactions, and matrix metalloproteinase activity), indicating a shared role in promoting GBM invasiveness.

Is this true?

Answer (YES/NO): NO